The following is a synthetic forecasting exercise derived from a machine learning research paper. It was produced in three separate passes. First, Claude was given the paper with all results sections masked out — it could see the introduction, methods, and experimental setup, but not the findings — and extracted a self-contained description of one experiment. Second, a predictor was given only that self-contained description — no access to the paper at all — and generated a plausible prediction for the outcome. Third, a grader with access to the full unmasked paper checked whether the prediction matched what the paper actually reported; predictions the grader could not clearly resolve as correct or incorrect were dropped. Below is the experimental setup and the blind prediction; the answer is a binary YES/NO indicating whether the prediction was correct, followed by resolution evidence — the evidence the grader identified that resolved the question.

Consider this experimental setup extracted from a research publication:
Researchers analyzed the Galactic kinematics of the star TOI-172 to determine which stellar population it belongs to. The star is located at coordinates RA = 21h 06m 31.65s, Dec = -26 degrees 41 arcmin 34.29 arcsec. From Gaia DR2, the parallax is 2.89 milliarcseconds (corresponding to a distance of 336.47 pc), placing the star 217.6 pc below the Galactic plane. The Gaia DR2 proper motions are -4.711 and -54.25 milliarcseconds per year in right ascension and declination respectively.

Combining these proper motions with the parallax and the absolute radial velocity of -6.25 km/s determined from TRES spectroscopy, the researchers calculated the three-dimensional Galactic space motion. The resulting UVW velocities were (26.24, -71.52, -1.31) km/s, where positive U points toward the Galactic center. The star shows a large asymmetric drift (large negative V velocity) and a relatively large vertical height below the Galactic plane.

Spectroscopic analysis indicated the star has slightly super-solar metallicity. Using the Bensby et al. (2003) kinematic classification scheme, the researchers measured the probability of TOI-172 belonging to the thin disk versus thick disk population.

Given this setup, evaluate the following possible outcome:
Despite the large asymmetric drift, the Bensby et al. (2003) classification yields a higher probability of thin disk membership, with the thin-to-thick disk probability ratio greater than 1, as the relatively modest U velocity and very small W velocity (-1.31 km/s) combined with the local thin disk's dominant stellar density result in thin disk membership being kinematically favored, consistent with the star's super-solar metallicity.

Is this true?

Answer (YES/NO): NO